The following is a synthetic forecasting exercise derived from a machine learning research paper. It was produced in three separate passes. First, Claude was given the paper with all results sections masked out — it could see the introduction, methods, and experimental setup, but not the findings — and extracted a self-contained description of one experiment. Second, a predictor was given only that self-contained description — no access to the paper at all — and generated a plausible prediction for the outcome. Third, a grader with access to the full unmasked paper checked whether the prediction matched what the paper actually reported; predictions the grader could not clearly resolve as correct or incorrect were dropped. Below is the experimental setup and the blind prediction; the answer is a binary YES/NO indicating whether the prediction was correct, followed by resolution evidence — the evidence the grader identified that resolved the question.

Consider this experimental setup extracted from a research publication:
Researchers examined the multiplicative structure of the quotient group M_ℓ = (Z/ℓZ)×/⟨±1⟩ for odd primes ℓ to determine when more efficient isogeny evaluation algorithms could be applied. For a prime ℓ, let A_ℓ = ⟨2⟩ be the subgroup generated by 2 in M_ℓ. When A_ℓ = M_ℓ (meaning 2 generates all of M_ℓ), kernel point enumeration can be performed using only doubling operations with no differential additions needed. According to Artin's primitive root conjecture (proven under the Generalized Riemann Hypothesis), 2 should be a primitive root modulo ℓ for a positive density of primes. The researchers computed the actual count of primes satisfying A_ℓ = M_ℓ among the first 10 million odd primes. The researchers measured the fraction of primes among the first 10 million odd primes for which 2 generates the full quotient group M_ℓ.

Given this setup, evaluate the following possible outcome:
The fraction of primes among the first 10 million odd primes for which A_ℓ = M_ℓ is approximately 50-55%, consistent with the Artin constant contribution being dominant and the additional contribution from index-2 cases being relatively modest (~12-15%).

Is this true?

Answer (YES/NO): NO